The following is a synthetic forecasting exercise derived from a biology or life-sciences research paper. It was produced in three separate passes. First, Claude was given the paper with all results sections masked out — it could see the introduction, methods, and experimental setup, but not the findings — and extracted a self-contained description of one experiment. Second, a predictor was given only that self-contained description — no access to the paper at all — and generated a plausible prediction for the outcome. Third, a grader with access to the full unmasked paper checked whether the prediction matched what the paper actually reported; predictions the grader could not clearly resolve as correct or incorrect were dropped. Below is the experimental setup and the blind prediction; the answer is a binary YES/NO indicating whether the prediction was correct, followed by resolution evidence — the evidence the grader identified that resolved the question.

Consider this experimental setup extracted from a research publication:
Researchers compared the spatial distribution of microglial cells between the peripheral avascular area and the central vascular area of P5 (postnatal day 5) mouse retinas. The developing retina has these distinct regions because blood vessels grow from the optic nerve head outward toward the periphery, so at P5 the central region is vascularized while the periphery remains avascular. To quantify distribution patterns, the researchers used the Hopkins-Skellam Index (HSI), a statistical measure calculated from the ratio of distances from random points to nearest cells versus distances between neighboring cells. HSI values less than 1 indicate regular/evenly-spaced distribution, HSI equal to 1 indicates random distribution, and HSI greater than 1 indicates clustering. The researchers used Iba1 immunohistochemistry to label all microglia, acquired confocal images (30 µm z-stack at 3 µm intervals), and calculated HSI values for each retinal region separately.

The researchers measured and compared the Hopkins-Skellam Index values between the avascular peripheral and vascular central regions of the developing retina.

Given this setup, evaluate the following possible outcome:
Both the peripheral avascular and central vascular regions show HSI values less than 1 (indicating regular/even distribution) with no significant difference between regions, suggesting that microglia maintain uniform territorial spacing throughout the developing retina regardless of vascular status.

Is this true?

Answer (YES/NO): YES